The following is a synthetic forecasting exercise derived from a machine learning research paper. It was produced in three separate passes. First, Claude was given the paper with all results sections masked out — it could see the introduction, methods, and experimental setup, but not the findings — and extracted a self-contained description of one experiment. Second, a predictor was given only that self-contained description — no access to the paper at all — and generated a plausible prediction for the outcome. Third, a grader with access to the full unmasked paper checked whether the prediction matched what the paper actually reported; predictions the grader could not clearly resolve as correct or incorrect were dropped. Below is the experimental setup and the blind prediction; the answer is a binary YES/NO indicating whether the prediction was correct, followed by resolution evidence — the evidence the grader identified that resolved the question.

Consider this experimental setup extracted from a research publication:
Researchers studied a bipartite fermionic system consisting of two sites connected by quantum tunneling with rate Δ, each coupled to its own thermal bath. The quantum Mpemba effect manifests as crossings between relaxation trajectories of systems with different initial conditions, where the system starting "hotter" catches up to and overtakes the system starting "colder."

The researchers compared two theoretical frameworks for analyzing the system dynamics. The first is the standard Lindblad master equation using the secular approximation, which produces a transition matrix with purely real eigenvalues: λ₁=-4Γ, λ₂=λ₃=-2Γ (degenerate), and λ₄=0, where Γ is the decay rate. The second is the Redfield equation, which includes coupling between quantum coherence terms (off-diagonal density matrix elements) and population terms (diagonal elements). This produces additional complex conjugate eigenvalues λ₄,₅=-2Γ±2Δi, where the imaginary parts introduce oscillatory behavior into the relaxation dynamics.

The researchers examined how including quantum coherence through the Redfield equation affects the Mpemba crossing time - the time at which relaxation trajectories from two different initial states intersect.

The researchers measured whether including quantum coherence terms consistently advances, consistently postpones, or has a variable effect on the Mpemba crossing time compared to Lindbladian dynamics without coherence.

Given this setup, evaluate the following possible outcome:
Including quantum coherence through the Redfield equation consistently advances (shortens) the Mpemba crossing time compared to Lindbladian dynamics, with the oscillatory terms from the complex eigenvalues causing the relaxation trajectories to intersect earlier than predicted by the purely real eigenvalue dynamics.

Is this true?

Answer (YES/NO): NO